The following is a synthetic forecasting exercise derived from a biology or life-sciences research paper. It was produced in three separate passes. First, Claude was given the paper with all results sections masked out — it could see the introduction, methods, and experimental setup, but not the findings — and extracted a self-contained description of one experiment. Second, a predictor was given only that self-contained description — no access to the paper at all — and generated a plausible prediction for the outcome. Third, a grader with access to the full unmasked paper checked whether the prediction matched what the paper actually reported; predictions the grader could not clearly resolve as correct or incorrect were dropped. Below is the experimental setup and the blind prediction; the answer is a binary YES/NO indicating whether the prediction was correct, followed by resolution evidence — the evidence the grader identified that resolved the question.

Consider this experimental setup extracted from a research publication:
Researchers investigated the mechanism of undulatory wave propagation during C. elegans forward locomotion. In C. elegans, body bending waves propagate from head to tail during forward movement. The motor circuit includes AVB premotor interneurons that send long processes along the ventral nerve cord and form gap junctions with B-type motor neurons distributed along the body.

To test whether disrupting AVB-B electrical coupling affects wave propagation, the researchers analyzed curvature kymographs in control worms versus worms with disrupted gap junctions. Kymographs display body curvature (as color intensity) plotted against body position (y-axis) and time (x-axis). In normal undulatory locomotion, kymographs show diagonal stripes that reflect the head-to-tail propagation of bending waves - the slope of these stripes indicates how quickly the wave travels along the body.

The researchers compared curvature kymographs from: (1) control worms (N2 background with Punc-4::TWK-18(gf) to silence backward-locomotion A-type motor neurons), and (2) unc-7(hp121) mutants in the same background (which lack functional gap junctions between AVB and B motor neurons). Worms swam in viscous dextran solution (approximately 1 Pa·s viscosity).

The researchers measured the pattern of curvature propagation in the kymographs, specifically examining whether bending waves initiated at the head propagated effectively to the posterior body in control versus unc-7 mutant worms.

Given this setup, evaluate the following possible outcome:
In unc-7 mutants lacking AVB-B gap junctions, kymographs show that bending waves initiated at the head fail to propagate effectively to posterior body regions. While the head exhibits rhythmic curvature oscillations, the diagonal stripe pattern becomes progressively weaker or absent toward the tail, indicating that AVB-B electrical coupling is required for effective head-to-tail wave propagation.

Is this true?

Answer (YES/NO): YES